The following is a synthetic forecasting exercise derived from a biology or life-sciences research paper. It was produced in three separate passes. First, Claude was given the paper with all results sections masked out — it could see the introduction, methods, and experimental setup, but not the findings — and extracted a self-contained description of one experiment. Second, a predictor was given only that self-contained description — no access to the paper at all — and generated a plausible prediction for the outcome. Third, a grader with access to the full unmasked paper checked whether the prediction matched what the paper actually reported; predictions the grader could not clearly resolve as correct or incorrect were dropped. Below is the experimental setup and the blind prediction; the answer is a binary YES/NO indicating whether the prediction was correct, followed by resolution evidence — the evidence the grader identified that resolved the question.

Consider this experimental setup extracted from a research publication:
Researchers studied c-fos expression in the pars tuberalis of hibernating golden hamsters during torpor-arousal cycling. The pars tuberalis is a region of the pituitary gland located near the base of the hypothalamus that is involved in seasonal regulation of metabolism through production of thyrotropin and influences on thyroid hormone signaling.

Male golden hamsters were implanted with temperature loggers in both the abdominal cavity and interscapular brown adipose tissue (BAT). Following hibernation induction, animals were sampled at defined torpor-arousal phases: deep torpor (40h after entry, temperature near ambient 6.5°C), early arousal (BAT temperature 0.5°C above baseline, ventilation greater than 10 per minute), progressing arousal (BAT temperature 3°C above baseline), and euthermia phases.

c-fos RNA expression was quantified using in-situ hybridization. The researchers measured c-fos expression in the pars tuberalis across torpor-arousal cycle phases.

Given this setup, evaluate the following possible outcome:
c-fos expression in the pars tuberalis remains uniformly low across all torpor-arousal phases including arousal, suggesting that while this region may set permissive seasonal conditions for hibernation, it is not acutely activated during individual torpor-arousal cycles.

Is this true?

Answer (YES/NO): NO